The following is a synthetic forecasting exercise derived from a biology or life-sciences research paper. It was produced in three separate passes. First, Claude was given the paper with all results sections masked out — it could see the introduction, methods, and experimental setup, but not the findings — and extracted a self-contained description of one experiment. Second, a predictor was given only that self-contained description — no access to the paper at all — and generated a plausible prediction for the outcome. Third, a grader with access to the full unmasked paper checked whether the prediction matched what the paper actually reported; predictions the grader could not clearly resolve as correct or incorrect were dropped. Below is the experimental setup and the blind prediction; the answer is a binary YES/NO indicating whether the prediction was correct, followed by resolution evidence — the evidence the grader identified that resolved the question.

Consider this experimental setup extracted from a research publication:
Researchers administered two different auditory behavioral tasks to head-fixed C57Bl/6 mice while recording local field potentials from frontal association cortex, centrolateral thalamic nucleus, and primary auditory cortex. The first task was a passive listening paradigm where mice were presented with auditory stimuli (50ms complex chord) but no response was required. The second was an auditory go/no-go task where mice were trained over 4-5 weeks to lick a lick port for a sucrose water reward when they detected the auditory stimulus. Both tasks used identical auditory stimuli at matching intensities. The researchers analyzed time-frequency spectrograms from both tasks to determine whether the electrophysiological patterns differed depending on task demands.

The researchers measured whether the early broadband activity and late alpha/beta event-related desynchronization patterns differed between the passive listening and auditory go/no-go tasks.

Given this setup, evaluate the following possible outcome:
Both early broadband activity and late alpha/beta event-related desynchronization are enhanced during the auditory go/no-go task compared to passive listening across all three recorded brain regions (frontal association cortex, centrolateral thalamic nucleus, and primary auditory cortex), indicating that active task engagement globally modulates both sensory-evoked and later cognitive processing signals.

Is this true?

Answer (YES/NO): NO